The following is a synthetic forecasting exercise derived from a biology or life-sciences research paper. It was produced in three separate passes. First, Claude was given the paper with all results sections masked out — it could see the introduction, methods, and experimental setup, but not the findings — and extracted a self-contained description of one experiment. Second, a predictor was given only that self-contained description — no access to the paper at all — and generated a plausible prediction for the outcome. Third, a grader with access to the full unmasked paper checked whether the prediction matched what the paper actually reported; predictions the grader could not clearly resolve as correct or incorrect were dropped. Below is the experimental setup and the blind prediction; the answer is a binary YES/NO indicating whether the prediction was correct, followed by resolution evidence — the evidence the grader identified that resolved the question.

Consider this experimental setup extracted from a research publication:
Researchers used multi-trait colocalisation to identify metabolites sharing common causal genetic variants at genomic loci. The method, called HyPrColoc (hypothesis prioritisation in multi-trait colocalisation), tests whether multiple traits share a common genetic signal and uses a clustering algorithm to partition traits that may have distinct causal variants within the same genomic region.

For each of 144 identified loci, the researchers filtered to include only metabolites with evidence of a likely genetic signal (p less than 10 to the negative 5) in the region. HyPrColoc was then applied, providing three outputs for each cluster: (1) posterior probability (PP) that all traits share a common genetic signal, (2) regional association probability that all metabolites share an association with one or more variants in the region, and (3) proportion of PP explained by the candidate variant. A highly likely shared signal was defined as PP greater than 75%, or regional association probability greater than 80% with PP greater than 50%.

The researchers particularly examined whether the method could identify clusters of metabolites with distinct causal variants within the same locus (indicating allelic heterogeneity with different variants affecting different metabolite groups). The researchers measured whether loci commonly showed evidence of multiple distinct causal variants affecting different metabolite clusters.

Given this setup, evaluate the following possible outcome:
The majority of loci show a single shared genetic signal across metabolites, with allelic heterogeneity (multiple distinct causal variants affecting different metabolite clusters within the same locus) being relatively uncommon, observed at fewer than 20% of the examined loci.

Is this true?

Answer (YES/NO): YES